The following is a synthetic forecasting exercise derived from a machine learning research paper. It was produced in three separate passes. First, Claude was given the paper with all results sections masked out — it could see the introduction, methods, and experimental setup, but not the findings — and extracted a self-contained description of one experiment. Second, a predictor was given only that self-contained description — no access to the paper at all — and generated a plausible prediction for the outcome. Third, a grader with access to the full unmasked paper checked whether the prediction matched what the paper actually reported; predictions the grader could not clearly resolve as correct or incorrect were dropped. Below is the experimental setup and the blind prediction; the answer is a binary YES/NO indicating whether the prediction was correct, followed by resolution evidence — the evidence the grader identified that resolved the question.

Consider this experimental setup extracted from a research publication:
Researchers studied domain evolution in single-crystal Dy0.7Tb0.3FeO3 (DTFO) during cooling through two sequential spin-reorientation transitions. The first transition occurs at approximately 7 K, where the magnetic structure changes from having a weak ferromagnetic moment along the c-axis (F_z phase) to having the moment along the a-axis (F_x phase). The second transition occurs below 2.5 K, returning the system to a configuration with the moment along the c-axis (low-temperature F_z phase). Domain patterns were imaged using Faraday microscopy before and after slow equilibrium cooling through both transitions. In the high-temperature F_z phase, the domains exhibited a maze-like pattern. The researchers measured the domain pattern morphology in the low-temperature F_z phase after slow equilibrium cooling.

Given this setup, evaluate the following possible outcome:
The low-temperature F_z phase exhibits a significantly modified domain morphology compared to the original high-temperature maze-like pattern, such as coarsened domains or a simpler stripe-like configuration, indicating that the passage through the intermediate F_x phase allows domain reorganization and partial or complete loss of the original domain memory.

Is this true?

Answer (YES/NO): YES